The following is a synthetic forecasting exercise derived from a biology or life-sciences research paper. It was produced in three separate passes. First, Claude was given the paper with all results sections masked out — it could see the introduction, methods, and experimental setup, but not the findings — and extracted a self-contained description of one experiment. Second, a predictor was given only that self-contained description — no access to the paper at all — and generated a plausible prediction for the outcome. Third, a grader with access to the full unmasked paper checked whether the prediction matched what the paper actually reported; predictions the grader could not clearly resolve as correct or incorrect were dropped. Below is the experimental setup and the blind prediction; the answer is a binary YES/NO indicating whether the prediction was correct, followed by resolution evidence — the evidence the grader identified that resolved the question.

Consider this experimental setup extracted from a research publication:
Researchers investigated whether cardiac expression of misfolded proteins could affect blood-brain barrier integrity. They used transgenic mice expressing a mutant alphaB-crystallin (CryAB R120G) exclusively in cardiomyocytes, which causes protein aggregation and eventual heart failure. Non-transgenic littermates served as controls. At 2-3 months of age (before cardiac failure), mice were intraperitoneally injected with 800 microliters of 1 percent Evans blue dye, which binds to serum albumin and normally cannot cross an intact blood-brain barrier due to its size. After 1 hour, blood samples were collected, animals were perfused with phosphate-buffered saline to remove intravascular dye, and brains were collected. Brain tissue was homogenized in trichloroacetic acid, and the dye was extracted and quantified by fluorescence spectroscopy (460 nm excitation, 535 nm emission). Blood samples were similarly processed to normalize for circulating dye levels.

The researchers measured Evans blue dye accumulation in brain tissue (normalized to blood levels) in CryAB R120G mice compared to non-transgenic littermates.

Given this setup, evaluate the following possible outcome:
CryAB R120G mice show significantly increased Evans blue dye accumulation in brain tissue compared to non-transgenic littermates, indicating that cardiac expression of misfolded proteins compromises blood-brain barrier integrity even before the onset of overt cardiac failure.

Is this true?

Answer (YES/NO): YES